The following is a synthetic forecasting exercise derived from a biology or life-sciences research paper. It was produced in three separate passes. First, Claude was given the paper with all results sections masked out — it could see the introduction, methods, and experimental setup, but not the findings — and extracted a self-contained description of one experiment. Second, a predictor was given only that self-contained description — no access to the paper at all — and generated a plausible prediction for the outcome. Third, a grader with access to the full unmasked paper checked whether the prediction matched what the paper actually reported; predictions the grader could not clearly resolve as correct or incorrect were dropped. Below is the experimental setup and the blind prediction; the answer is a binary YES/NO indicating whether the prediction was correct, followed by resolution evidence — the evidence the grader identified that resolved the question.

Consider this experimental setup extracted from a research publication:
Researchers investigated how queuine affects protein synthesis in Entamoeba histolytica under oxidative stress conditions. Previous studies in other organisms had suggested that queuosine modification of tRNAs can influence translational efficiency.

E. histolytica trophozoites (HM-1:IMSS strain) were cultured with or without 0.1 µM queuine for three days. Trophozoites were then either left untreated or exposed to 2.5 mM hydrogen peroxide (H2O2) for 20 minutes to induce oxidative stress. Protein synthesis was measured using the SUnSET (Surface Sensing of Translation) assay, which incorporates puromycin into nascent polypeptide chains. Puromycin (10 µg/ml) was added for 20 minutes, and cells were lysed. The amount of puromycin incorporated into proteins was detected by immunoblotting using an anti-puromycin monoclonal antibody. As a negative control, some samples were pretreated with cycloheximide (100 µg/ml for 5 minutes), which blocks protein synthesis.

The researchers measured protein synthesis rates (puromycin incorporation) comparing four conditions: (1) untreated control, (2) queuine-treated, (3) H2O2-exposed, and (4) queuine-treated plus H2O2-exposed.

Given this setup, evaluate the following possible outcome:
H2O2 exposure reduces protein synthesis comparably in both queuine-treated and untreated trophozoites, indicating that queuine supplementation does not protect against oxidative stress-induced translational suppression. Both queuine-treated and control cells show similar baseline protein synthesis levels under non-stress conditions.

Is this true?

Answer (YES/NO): NO